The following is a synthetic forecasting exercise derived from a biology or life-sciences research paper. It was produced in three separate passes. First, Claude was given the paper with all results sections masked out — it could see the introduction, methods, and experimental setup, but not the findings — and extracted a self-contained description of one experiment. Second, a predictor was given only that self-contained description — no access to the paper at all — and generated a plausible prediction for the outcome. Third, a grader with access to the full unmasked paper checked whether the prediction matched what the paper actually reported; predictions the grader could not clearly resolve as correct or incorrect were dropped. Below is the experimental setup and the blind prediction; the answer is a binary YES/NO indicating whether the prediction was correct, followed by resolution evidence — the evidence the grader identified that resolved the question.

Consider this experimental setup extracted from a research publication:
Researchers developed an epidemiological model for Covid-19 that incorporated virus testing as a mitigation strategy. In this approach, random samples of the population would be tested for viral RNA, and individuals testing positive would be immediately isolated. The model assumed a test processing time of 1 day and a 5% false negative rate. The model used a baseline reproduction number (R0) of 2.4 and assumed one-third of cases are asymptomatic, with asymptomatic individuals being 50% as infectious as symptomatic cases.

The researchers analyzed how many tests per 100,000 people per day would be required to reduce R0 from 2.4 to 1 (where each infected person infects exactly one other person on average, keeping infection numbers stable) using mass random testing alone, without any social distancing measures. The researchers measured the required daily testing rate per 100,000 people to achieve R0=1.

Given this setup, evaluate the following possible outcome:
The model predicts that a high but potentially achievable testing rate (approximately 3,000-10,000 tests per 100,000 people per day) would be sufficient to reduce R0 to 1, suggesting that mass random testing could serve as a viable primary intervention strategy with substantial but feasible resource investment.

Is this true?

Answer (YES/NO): NO